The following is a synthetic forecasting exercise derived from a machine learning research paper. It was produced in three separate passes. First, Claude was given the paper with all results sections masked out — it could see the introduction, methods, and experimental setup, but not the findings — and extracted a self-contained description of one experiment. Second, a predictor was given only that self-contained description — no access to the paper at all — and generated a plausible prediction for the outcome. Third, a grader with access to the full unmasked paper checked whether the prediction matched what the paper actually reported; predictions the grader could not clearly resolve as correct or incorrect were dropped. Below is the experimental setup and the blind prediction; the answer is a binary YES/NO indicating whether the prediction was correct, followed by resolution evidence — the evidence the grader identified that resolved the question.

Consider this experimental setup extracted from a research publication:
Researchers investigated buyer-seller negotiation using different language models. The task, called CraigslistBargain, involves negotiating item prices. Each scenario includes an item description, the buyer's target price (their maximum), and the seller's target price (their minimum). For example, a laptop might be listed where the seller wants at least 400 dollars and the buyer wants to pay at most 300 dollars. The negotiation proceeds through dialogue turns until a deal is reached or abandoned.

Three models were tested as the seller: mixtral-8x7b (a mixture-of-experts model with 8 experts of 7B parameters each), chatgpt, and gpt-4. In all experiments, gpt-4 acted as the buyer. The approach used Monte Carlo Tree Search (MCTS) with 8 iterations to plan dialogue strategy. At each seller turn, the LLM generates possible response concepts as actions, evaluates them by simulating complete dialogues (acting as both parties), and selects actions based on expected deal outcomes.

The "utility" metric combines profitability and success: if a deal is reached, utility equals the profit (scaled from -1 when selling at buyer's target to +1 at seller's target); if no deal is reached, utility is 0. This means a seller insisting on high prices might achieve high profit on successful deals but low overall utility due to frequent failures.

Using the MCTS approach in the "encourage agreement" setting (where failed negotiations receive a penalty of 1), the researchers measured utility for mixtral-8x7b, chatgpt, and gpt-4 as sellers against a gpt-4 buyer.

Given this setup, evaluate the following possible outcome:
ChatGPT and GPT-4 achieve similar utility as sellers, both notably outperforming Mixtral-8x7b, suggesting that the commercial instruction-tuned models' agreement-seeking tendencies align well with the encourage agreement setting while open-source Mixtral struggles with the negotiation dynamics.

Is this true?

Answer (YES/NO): NO